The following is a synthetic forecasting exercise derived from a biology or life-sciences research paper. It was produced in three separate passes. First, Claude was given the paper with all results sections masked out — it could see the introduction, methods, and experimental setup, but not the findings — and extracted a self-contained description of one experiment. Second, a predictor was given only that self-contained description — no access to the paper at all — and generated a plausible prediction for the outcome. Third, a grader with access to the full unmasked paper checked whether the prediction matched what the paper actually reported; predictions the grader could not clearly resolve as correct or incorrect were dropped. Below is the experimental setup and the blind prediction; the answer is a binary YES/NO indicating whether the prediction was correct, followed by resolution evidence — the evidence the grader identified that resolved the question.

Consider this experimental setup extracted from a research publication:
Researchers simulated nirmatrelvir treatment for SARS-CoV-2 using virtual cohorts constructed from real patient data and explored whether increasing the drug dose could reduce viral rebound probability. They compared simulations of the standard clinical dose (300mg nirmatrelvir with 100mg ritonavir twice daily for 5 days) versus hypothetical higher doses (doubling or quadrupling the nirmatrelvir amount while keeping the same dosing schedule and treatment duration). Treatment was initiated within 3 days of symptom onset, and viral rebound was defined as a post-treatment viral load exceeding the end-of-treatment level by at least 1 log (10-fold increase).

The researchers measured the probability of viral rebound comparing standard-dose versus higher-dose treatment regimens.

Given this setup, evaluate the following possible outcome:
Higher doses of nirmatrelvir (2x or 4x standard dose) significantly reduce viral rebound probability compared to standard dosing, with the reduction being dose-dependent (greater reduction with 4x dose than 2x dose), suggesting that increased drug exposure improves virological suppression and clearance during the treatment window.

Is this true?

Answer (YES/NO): NO